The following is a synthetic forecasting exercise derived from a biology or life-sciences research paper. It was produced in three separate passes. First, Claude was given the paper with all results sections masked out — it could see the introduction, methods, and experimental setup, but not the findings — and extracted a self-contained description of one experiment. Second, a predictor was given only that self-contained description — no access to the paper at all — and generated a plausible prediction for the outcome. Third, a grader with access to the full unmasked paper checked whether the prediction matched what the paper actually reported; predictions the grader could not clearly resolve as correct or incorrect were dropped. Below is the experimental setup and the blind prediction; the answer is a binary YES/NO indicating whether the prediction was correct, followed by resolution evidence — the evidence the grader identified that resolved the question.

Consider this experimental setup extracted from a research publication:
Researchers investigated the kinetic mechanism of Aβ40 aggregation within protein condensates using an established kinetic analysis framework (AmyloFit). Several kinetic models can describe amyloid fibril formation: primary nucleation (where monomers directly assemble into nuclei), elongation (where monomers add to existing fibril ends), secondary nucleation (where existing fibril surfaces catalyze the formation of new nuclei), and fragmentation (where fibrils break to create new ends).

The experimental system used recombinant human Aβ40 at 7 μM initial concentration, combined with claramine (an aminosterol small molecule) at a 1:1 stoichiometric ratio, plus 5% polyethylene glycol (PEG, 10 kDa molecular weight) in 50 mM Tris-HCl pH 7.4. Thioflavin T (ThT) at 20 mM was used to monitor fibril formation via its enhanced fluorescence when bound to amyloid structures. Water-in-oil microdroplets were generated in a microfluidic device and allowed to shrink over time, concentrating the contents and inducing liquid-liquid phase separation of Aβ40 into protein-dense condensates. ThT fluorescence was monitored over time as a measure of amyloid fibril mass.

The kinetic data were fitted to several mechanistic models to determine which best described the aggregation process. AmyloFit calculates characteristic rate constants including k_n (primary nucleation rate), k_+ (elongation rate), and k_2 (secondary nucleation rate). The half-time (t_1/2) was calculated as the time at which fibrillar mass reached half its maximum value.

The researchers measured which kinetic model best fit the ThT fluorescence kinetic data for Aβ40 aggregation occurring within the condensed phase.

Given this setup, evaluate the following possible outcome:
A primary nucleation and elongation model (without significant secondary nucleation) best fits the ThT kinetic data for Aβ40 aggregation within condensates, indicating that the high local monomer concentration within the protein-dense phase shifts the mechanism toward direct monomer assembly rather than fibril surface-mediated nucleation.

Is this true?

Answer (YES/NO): NO